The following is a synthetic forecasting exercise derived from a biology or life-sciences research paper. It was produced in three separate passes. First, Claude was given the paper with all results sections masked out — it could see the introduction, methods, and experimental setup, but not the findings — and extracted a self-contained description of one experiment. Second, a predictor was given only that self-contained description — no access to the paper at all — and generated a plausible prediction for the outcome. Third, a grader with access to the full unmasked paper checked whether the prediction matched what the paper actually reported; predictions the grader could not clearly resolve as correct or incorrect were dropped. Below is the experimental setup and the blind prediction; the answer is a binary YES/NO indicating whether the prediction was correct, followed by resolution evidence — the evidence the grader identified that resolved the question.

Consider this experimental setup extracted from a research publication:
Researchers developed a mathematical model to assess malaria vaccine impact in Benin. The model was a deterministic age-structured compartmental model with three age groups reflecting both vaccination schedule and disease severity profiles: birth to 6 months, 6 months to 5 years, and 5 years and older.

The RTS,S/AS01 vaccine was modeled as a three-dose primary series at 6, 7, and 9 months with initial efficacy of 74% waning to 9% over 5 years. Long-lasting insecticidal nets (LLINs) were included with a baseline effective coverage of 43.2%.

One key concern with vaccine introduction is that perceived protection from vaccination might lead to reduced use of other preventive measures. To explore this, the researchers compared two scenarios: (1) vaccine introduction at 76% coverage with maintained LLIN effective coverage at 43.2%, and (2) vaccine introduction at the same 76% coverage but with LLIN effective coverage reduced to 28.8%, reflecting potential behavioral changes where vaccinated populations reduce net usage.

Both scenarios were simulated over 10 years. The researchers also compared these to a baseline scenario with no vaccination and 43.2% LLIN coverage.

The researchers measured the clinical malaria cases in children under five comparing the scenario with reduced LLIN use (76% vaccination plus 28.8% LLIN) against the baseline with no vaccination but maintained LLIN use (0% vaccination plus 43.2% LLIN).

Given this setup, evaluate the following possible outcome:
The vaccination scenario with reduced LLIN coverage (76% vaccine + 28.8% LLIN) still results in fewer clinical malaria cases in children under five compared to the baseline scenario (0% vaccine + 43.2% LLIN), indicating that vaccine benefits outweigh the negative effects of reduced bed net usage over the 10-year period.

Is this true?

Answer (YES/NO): NO